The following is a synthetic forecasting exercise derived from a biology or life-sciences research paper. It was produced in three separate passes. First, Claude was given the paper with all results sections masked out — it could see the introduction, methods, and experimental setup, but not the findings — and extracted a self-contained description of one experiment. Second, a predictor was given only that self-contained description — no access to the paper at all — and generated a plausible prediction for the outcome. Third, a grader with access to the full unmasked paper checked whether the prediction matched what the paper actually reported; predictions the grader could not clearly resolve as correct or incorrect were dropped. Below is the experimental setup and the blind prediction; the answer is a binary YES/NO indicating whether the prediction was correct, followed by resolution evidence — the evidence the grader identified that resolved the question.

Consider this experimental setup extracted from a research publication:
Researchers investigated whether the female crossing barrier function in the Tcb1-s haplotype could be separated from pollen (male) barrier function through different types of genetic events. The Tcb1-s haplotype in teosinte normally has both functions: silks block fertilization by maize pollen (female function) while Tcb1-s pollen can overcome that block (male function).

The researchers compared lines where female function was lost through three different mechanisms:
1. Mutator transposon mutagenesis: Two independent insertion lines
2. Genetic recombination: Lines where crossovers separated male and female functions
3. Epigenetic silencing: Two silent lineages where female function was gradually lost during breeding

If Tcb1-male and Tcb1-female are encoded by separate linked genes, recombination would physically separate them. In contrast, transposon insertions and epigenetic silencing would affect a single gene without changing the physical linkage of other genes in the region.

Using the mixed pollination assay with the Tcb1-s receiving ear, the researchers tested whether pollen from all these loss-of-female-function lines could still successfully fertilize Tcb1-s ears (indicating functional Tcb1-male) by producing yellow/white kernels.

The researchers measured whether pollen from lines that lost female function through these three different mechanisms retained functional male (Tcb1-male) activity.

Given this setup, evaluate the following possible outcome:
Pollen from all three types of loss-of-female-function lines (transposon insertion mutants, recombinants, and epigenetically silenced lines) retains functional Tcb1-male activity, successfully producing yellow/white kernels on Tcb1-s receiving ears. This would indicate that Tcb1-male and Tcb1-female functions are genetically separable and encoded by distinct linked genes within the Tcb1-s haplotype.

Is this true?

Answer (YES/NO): YES